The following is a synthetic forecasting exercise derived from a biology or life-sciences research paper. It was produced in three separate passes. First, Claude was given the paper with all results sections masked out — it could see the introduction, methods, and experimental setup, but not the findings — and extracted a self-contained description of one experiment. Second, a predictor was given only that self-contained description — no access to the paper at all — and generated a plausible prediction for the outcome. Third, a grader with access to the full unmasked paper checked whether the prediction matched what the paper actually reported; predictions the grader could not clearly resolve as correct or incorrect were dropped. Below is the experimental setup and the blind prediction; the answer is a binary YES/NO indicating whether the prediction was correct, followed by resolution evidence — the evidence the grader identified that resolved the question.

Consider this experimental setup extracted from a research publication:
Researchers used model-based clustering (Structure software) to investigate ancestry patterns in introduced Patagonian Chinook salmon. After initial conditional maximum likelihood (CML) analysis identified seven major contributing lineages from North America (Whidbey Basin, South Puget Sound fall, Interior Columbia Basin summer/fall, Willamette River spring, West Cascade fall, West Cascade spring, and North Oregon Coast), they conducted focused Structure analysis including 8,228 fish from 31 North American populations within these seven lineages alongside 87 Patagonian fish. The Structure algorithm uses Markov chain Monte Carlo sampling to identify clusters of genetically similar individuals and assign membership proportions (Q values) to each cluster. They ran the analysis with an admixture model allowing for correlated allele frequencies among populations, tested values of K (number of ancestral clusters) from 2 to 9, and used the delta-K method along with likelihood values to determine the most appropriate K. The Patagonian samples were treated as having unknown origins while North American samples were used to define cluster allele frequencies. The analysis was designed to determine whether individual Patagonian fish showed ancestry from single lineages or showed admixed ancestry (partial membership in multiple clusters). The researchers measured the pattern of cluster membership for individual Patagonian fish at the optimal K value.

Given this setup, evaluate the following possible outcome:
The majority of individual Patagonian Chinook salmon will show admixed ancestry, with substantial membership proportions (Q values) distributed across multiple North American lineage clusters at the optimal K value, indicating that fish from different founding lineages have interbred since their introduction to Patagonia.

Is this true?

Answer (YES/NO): NO